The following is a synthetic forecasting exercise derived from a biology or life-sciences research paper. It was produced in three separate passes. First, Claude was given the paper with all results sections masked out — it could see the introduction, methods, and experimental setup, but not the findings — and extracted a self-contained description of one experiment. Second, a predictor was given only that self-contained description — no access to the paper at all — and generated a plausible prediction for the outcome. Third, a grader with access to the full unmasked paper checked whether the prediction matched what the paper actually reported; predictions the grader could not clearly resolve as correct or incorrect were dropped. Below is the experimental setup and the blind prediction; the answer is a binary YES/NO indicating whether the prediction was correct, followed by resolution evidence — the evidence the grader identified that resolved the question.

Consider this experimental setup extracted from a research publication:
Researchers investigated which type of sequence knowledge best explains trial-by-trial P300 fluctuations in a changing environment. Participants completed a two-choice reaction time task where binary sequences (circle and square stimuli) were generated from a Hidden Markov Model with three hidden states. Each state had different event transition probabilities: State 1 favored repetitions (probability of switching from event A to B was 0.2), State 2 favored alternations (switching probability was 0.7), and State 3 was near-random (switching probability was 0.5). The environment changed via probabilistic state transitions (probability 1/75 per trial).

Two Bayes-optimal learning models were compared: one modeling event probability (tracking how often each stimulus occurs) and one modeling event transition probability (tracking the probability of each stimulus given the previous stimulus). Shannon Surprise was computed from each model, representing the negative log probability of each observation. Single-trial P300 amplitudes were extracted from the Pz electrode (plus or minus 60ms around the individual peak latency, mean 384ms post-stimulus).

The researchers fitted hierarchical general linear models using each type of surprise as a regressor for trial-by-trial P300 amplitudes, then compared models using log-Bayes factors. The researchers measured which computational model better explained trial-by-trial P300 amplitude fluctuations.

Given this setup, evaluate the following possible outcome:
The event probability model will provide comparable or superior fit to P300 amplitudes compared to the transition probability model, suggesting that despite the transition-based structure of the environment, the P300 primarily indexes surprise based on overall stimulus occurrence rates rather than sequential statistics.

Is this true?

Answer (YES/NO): NO